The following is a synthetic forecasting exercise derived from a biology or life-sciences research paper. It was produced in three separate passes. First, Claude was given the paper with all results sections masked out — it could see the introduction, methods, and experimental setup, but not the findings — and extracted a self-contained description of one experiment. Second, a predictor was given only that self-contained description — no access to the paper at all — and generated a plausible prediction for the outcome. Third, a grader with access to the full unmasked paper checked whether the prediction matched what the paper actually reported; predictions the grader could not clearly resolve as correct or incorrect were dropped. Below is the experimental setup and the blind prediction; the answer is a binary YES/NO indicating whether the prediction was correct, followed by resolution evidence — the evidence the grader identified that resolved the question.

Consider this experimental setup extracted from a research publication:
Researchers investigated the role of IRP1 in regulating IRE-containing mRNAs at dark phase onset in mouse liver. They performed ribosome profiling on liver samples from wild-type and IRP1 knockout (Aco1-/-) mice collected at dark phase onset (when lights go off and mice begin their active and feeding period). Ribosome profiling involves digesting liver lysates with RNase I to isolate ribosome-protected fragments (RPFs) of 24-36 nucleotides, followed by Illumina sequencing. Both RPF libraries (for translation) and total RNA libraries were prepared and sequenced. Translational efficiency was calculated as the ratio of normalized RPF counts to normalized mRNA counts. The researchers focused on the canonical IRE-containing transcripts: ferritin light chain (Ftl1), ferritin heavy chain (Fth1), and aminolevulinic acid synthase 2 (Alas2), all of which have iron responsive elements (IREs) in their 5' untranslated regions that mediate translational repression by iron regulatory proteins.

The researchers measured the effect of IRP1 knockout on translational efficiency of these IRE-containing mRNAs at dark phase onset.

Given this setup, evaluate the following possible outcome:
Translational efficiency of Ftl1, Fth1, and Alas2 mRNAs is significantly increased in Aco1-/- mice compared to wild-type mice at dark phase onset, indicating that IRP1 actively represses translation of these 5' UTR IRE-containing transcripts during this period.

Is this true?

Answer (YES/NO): NO